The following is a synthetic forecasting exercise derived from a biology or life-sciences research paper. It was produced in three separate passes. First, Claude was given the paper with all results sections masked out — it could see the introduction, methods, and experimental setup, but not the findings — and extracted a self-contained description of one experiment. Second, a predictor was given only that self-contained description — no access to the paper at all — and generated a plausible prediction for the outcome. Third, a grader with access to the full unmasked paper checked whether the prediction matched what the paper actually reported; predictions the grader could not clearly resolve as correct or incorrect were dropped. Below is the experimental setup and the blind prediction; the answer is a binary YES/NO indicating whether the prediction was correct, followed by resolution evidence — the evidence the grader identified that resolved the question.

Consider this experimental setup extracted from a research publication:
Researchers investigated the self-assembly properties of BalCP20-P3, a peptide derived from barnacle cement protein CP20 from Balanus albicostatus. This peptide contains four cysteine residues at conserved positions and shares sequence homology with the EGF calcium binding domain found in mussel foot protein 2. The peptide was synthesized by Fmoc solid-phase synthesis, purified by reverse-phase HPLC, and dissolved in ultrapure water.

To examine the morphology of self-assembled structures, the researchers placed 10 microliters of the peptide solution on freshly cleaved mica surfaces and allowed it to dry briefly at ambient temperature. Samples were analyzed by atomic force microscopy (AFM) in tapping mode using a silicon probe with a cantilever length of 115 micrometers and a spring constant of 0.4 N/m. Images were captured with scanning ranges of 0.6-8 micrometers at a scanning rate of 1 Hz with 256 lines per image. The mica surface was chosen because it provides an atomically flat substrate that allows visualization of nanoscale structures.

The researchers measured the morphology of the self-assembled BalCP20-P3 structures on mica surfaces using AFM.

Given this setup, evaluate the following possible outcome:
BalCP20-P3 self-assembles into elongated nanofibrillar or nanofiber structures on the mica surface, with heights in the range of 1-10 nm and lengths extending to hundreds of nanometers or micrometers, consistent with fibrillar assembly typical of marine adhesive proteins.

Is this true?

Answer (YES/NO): NO